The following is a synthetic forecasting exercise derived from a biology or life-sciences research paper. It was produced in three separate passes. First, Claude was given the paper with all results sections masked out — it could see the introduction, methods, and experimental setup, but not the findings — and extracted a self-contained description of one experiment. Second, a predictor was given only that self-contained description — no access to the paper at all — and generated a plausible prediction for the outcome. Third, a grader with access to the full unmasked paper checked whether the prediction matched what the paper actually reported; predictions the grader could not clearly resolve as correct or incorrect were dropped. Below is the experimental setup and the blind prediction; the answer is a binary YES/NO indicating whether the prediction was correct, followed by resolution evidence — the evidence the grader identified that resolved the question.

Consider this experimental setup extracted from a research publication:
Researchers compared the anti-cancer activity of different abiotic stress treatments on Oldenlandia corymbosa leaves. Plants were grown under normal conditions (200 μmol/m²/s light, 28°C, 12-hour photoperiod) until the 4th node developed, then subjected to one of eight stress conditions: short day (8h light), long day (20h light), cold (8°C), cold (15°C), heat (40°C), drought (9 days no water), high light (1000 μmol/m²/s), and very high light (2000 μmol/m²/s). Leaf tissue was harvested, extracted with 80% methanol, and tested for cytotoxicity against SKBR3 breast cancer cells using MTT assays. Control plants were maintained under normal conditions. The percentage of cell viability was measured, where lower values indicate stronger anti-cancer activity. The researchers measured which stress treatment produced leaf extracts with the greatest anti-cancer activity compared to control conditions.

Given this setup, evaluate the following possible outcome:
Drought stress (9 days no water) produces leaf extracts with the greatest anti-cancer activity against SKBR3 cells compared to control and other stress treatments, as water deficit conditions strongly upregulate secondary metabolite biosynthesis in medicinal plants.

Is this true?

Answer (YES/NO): YES